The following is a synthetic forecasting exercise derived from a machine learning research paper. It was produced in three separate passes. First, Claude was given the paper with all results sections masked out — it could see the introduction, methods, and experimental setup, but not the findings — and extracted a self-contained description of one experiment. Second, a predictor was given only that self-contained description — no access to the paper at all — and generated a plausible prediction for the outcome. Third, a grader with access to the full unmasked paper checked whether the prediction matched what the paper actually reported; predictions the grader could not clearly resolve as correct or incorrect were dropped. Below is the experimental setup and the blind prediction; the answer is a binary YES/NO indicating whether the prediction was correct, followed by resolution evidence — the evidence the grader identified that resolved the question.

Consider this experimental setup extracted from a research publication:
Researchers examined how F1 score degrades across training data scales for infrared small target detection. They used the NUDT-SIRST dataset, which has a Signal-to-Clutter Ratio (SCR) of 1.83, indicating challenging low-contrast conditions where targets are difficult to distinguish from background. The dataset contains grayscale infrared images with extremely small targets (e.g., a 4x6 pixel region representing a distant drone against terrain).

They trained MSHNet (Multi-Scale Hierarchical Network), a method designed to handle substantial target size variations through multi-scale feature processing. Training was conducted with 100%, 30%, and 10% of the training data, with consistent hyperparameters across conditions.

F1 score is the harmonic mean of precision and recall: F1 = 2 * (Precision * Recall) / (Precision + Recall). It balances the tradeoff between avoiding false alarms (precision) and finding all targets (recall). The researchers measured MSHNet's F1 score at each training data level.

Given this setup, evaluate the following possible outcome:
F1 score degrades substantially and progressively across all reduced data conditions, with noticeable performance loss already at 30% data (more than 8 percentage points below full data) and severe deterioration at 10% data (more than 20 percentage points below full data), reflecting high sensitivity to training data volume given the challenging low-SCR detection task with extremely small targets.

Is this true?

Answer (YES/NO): NO